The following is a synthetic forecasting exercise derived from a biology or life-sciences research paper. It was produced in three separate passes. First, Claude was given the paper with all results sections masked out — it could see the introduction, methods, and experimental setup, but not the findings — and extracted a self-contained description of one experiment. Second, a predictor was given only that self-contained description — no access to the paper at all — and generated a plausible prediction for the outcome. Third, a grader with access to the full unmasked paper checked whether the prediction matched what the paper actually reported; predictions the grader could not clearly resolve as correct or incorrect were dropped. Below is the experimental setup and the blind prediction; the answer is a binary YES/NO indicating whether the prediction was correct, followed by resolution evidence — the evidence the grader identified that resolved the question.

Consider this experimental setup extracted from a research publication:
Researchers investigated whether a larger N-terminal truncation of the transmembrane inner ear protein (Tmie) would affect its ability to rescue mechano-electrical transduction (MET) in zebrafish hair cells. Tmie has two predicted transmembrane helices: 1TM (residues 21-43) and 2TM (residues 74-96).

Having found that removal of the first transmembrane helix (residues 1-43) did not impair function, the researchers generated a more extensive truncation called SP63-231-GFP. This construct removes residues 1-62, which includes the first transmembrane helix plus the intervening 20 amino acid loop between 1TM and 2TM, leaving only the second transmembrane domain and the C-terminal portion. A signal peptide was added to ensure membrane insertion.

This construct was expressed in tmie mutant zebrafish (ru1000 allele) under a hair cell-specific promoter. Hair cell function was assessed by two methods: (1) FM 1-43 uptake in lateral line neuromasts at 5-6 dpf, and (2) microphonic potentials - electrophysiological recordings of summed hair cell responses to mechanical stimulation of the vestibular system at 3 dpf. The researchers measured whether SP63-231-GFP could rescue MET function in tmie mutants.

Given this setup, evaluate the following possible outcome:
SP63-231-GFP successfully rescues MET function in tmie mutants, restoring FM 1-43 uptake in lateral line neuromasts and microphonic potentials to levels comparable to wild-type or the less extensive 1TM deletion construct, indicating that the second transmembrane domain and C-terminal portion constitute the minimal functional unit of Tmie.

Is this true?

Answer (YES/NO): NO